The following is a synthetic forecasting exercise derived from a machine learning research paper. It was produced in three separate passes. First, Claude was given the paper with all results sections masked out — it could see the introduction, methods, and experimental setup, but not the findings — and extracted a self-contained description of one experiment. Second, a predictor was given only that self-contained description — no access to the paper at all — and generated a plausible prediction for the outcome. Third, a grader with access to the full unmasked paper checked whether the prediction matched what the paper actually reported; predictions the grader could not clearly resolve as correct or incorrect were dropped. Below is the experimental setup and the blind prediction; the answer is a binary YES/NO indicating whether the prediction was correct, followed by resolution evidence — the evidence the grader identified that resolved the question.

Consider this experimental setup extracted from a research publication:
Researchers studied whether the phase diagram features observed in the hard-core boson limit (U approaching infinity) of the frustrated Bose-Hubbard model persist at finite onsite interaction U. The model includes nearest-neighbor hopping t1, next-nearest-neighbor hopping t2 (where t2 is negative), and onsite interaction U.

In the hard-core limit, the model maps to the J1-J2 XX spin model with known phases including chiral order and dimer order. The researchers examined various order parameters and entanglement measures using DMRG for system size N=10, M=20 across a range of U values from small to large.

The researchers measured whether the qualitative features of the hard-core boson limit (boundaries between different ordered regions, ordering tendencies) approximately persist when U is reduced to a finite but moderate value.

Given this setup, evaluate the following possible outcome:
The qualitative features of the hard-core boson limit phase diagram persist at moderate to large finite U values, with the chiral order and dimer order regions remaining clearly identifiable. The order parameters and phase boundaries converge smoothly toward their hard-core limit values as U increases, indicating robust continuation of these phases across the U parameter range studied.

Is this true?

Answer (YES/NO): YES